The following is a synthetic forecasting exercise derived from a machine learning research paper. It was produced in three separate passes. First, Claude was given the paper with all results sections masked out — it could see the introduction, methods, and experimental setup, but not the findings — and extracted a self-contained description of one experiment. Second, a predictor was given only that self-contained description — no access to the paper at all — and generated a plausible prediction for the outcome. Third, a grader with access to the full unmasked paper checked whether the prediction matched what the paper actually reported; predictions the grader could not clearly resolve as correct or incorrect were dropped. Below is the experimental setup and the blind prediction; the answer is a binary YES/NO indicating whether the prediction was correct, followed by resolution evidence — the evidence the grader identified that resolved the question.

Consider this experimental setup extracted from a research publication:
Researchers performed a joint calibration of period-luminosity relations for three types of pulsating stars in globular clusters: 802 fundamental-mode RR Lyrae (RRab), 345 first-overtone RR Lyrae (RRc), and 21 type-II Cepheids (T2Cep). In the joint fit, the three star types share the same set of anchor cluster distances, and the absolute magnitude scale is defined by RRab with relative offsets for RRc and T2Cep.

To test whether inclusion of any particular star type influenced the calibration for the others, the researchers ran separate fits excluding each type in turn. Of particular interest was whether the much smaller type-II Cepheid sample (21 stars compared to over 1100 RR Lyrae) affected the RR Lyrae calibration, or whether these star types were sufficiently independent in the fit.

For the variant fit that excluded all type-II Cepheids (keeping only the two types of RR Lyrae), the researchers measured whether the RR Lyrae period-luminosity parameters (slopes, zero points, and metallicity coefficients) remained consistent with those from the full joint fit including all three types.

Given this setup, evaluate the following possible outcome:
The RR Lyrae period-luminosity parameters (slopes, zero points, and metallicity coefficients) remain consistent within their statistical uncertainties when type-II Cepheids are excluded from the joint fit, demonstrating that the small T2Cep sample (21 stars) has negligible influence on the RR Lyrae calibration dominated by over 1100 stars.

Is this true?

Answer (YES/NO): YES